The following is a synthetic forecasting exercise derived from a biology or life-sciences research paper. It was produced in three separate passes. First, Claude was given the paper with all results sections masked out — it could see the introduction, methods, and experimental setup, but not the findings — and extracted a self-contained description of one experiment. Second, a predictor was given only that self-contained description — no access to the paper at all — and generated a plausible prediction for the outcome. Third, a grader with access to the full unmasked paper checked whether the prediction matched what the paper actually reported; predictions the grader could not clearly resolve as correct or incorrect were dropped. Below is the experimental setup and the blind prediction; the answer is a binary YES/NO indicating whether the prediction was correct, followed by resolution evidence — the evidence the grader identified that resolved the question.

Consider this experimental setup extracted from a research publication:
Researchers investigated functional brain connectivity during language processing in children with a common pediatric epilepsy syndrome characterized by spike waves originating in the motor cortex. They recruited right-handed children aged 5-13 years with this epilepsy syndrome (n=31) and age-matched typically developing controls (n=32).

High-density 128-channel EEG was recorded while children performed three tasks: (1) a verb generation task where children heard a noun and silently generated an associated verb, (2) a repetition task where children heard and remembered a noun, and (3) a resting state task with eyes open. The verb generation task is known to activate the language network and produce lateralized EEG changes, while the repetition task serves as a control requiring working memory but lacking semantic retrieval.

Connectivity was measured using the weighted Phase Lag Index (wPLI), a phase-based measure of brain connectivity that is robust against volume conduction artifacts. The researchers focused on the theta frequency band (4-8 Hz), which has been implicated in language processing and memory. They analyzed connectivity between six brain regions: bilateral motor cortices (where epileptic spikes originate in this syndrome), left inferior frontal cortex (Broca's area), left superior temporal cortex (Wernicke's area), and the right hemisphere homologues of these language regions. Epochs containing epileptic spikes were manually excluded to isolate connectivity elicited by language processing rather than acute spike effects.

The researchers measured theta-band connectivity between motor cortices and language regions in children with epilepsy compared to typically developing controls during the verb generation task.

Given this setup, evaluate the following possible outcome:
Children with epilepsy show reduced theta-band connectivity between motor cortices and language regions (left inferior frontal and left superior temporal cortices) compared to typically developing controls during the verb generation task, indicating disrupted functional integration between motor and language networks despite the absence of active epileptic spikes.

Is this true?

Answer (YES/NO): NO